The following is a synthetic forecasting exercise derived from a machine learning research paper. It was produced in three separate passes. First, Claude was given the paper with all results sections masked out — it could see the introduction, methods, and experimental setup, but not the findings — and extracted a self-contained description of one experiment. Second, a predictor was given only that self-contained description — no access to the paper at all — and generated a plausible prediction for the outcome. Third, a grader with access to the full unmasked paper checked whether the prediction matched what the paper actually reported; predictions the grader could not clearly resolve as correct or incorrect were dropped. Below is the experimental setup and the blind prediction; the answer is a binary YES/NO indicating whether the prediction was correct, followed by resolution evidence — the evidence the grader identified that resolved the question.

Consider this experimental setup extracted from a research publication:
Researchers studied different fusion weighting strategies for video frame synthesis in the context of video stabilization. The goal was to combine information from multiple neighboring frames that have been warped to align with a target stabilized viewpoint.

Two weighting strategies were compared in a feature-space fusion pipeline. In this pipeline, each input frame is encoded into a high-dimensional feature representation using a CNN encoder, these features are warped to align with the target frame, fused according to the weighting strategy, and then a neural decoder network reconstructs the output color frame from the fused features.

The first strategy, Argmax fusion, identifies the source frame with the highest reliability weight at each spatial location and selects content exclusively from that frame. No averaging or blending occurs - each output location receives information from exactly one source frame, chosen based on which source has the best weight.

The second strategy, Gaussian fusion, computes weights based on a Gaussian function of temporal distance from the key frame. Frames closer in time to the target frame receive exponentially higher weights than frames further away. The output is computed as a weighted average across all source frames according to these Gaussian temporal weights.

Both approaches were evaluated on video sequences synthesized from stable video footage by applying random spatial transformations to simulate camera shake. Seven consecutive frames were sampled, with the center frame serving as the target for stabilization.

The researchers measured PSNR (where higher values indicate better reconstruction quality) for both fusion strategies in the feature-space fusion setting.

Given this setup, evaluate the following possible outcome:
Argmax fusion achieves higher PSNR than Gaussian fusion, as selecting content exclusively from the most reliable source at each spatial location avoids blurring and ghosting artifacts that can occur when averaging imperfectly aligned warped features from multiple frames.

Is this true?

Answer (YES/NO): YES